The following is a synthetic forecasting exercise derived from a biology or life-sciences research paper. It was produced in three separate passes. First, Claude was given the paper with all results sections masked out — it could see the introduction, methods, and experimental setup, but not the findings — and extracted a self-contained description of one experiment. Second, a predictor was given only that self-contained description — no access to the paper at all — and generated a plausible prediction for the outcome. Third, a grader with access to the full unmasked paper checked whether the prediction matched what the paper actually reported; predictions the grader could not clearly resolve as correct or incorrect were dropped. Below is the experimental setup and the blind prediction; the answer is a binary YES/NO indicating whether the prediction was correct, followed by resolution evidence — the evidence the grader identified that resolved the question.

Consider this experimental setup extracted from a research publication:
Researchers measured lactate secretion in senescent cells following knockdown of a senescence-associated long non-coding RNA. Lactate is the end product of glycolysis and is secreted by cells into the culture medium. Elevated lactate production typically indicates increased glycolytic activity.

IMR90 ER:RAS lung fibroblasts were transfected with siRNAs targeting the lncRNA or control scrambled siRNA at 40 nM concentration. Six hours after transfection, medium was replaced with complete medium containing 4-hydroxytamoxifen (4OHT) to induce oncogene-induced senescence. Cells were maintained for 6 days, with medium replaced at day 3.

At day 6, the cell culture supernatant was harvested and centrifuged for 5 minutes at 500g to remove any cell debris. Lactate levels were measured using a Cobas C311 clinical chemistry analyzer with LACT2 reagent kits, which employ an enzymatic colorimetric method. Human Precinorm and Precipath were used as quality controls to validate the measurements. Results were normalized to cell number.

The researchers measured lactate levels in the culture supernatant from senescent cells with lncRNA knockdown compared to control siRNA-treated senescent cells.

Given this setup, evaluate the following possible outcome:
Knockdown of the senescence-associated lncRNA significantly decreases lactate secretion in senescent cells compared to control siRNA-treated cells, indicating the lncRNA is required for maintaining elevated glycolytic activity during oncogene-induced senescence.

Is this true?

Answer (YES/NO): NO